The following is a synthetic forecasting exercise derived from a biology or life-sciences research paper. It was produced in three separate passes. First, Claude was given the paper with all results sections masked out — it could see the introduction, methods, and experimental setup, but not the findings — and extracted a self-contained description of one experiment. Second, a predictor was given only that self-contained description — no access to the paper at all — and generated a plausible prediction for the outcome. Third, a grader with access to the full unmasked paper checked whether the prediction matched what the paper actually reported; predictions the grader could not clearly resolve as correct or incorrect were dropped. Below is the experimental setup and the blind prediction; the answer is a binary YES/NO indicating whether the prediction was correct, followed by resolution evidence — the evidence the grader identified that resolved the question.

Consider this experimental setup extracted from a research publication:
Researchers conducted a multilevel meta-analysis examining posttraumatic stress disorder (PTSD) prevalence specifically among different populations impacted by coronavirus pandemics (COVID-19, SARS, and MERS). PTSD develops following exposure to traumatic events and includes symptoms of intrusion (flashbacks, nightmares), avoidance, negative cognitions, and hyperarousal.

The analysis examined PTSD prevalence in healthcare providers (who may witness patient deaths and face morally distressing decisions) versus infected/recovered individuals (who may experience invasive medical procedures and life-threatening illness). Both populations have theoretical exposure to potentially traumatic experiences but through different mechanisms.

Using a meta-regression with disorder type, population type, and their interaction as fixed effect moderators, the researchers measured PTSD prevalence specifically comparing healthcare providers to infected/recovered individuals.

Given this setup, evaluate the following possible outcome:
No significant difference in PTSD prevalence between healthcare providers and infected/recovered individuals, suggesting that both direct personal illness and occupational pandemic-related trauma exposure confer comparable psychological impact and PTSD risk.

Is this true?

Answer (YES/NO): NO